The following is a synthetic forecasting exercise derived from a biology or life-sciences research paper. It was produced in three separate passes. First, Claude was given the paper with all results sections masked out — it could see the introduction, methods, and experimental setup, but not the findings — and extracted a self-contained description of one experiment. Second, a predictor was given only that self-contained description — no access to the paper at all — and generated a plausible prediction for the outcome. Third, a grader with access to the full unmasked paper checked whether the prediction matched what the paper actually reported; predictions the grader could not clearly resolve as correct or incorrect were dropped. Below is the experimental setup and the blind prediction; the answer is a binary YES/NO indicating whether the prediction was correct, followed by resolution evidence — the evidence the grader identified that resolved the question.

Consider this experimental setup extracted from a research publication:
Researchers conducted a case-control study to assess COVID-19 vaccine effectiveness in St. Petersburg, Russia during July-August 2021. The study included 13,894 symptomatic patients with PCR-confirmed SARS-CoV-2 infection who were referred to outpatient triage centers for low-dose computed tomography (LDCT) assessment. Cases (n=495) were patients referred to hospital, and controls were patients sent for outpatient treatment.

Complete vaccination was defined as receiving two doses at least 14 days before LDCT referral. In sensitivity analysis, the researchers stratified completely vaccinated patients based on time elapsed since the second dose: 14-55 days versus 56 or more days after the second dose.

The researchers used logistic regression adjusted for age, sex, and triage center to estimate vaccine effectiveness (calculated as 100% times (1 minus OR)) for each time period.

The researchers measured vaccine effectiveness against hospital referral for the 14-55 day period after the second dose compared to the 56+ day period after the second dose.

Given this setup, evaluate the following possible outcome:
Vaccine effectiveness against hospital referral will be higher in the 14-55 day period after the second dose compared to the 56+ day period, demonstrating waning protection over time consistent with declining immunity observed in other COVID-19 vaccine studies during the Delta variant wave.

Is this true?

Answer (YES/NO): NO